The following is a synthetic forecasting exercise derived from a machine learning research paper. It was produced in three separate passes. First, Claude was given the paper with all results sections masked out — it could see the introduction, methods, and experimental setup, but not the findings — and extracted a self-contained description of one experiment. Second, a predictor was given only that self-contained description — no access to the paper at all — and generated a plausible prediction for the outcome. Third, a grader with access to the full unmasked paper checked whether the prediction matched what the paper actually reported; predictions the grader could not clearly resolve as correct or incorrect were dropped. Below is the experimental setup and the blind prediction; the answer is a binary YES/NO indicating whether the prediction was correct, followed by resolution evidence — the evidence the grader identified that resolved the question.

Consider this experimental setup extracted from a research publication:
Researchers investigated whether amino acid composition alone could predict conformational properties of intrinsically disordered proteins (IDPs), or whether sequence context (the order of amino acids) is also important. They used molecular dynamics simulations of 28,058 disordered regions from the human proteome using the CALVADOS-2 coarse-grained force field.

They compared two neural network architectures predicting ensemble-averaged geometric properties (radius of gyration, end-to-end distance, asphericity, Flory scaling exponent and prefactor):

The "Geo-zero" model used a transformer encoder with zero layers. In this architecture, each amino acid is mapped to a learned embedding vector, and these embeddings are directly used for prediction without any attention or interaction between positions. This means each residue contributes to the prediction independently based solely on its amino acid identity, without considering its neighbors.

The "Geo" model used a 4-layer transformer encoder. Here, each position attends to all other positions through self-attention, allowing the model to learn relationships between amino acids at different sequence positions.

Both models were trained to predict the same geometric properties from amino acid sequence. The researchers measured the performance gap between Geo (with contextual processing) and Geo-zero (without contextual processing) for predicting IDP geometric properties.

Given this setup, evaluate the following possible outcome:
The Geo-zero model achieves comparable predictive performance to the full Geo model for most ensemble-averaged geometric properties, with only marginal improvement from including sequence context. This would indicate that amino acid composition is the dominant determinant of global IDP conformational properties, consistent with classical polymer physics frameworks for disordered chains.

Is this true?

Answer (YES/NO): NO